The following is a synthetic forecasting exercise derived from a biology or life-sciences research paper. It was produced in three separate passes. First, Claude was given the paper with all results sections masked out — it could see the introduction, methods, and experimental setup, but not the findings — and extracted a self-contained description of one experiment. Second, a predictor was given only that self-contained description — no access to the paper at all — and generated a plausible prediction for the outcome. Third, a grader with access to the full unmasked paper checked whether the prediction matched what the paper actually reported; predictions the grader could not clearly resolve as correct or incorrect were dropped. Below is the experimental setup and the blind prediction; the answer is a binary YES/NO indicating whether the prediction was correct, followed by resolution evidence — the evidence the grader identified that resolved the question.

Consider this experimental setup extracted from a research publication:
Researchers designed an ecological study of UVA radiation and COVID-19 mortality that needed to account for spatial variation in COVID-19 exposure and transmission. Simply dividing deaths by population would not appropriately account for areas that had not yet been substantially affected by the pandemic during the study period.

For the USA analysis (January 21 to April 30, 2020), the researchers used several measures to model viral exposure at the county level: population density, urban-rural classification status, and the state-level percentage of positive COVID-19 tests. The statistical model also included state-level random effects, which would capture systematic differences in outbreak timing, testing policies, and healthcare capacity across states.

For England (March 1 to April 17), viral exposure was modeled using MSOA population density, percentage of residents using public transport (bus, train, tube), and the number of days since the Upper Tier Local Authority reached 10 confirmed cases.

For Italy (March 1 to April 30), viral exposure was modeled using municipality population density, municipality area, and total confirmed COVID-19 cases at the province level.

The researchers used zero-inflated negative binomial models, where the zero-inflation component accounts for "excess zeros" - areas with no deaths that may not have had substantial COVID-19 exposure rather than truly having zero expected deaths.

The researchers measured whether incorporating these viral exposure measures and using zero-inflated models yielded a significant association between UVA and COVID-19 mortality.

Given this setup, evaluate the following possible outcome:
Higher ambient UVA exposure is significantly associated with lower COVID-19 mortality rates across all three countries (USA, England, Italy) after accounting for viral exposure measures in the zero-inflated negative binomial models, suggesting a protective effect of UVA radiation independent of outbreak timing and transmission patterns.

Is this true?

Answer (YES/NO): YES